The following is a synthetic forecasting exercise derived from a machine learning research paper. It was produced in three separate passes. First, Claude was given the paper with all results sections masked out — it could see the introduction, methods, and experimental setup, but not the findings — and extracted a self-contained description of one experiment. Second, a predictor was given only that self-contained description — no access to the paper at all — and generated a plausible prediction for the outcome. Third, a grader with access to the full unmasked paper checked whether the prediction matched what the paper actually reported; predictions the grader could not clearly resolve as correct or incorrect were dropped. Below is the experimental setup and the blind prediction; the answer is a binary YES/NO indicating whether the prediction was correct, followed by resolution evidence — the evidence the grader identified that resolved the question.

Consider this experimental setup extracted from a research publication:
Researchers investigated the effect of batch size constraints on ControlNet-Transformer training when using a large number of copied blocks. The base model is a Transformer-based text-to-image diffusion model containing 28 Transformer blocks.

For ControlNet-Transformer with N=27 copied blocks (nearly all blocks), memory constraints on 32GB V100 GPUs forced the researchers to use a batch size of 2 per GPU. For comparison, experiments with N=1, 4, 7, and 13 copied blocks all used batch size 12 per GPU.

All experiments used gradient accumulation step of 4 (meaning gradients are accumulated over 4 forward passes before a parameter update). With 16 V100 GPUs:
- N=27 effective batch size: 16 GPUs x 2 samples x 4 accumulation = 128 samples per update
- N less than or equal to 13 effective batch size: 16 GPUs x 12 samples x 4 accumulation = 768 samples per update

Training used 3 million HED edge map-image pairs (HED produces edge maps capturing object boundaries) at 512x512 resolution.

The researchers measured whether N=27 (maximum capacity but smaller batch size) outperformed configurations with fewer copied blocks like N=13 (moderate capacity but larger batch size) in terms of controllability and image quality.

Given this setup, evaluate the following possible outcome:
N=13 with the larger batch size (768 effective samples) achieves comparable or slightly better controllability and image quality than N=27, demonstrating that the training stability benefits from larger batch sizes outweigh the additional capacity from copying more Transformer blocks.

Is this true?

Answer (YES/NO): NO